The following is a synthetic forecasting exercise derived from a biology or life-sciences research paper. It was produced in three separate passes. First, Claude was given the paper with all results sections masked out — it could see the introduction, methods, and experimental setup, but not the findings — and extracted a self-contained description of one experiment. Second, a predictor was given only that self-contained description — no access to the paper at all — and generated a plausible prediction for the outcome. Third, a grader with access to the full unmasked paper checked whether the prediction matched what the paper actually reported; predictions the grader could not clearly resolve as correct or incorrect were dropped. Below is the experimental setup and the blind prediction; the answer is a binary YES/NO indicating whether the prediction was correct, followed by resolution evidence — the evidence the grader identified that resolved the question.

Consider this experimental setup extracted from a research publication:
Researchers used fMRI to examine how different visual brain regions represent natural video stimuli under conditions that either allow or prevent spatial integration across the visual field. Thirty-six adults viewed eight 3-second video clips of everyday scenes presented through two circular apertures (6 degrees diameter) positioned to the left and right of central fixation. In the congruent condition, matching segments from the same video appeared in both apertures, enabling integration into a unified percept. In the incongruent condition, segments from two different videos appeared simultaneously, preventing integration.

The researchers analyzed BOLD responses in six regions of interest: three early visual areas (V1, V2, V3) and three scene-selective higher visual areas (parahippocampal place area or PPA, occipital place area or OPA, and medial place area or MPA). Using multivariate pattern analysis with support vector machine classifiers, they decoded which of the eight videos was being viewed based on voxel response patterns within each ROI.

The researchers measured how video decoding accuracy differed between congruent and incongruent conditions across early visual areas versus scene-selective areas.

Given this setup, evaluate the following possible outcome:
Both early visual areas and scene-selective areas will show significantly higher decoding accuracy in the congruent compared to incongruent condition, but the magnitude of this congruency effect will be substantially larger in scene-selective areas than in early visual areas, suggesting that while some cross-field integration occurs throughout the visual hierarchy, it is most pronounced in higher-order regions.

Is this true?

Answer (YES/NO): NO